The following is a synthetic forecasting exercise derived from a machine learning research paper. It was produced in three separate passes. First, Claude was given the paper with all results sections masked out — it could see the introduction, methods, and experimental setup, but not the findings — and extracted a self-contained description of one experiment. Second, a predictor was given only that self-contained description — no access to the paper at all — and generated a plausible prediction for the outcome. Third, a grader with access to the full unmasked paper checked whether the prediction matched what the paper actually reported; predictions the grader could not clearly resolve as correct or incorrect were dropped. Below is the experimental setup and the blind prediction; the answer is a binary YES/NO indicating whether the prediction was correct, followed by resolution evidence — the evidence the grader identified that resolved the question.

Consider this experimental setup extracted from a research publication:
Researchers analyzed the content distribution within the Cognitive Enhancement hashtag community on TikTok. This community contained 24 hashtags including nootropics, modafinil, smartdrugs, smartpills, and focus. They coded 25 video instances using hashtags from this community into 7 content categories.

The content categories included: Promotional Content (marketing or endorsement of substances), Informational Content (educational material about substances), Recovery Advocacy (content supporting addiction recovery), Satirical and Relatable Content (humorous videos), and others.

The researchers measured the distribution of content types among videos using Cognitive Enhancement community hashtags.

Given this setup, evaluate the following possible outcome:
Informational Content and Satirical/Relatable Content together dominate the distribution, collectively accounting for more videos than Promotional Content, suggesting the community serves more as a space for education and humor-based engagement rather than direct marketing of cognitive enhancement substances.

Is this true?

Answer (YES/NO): NO